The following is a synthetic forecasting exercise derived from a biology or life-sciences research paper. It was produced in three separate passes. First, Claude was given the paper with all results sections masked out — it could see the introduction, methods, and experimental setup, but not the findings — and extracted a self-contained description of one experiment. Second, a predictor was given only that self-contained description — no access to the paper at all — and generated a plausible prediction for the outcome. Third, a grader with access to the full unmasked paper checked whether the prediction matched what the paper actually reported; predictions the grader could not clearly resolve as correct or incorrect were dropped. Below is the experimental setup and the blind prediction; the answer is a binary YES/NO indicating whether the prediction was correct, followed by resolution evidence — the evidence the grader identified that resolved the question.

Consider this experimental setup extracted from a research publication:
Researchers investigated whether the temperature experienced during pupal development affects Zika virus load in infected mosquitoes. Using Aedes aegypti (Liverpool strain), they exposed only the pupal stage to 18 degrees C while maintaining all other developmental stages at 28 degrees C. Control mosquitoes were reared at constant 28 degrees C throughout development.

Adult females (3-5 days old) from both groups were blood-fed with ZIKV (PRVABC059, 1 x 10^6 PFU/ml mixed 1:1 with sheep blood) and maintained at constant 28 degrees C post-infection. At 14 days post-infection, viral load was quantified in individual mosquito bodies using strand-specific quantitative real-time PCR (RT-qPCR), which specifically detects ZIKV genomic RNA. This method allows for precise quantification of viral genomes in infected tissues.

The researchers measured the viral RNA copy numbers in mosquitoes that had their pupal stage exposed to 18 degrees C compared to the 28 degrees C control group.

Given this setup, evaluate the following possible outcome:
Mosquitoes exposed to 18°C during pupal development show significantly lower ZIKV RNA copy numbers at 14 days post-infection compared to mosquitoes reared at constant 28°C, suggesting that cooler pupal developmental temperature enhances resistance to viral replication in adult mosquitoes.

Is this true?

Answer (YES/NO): NO